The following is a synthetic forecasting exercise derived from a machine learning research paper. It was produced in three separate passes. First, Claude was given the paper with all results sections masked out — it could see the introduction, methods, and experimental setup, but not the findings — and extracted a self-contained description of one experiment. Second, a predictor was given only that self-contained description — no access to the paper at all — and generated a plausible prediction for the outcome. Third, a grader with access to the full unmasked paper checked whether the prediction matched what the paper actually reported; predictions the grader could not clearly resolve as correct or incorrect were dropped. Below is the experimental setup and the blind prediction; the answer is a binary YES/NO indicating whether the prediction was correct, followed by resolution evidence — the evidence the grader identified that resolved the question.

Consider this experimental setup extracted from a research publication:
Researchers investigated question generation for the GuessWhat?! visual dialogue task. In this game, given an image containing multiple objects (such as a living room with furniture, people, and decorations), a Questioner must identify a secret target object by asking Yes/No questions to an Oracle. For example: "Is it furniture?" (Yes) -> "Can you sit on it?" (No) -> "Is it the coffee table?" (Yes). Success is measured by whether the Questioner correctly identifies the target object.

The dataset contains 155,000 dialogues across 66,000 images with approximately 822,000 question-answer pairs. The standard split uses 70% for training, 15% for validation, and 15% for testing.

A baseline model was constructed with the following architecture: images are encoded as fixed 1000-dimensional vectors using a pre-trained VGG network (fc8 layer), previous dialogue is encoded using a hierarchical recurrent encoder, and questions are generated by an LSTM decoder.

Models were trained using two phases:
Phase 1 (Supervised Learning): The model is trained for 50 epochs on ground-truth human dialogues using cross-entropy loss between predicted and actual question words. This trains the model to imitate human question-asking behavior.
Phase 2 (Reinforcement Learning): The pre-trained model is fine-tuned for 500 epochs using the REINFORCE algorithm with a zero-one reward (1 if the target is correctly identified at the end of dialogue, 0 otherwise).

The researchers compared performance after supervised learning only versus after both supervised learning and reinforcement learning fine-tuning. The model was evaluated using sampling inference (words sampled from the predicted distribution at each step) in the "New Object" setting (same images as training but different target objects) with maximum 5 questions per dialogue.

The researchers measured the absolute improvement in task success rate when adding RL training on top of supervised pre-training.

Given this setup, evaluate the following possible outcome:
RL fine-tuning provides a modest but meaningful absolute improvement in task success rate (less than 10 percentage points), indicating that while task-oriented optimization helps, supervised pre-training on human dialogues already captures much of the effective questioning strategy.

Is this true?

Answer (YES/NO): NO